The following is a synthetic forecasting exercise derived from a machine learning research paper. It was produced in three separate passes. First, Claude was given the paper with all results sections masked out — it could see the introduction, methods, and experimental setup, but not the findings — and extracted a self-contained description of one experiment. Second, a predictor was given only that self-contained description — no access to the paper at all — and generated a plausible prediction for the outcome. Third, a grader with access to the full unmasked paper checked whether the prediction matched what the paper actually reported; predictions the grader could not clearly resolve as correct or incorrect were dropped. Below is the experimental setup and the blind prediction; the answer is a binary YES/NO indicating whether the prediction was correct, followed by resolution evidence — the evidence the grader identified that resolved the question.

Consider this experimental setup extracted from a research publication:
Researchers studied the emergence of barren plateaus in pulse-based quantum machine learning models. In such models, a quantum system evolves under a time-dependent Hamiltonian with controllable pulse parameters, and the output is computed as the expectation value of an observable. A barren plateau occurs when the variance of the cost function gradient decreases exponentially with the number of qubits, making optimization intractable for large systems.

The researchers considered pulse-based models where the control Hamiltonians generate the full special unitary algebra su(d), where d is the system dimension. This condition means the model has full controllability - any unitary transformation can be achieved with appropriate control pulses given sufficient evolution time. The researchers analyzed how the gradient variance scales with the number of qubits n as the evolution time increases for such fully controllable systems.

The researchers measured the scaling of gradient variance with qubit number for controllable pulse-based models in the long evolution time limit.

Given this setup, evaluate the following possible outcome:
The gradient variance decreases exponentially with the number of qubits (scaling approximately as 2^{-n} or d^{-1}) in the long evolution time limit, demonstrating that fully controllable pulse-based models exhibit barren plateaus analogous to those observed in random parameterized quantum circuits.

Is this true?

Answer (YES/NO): NO